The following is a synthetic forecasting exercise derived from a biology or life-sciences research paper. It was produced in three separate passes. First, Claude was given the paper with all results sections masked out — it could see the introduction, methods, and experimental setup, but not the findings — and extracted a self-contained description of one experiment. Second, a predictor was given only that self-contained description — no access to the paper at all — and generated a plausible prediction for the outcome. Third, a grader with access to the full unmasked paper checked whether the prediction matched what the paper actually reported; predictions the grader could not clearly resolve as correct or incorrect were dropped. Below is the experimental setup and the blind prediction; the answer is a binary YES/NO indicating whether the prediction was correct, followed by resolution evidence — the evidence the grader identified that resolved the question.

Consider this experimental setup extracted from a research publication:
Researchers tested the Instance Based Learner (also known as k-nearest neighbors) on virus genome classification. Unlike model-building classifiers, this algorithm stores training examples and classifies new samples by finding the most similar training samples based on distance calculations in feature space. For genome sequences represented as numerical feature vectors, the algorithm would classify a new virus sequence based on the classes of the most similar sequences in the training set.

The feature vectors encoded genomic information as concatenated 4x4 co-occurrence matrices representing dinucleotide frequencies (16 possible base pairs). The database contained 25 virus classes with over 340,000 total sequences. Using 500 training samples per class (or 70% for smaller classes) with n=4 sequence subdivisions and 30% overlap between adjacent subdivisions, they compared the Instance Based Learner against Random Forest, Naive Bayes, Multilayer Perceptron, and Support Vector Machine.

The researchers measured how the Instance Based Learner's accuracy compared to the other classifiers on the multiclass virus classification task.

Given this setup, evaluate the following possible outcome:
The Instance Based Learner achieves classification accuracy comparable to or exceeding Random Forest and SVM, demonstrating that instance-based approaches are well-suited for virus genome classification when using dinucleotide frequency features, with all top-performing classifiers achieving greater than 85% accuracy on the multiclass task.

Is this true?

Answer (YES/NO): NO